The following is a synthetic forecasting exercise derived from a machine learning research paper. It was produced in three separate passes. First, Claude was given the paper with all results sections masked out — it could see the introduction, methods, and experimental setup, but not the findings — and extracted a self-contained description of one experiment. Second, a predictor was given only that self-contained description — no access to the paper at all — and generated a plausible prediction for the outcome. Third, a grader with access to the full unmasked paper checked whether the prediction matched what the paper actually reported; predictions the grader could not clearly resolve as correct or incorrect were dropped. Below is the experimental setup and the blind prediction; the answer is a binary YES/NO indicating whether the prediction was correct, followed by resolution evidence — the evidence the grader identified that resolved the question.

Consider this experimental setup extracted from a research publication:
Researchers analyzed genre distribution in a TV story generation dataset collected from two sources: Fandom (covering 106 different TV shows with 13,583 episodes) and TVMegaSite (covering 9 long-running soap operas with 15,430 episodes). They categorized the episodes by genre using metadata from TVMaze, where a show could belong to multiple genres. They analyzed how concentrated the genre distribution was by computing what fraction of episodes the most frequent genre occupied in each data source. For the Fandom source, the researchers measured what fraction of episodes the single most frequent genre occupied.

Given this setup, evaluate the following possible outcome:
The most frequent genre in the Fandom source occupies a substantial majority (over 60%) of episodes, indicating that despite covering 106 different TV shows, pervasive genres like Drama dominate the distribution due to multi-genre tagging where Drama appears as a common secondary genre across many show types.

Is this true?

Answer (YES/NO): NO